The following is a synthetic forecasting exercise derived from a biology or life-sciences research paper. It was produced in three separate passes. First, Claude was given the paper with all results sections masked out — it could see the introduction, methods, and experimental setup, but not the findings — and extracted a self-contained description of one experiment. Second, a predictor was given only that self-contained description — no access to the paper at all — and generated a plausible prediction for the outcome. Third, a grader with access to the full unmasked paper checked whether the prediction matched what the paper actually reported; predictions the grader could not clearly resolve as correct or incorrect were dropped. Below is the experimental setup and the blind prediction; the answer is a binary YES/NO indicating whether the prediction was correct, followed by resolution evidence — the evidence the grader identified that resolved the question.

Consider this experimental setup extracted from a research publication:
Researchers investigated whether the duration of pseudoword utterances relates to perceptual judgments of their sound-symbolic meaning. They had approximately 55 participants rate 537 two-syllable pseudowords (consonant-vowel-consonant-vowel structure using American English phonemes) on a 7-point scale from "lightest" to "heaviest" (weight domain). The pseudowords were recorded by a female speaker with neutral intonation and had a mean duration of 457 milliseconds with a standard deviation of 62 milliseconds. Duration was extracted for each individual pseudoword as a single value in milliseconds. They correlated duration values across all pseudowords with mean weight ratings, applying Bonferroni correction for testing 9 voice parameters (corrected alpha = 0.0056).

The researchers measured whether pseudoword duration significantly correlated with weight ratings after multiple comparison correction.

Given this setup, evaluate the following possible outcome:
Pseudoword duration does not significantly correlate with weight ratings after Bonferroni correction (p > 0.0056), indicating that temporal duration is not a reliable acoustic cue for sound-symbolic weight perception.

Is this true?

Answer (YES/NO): NO